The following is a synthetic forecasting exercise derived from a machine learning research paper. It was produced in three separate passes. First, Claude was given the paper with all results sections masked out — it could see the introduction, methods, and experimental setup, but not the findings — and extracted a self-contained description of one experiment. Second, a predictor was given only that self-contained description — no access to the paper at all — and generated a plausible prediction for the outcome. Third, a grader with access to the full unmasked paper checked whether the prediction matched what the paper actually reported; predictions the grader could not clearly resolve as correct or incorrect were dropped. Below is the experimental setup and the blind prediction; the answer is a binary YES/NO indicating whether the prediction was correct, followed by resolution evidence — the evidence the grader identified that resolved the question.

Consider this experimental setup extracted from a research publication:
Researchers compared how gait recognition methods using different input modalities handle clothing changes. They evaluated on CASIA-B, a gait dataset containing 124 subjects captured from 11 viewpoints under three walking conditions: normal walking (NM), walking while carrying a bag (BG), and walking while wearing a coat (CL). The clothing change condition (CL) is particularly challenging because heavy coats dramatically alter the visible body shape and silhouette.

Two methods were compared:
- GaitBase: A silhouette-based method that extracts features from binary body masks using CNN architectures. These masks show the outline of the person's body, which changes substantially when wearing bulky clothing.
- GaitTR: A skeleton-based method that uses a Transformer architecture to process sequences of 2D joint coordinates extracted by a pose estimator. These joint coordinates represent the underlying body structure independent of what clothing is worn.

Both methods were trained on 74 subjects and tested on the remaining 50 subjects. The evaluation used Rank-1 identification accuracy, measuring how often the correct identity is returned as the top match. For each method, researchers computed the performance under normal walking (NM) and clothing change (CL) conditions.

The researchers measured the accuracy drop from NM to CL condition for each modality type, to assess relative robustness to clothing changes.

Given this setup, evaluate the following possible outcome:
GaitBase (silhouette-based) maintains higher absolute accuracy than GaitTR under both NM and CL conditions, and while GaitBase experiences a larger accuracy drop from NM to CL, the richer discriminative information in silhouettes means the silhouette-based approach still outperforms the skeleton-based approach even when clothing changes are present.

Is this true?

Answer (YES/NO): NO